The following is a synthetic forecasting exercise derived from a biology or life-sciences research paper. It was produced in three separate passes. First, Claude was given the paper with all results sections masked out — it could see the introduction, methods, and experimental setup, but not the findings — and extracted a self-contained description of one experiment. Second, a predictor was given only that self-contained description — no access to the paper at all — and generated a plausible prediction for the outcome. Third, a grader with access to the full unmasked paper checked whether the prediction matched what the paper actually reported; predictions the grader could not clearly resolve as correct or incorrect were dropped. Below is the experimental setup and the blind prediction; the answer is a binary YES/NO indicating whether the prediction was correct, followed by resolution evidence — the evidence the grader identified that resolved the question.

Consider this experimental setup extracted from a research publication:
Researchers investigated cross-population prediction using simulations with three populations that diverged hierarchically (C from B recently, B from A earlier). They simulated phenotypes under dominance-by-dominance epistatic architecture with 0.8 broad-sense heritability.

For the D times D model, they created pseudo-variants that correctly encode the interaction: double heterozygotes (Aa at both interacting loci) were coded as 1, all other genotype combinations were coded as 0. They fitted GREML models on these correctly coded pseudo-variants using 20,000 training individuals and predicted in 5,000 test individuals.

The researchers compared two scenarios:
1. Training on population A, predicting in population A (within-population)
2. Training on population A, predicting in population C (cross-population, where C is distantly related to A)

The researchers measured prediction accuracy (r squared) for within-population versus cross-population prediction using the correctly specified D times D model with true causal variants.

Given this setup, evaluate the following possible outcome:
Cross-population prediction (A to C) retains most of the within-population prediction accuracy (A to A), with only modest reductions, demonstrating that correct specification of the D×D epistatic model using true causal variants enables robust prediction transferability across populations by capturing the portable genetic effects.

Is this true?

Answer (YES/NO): YES